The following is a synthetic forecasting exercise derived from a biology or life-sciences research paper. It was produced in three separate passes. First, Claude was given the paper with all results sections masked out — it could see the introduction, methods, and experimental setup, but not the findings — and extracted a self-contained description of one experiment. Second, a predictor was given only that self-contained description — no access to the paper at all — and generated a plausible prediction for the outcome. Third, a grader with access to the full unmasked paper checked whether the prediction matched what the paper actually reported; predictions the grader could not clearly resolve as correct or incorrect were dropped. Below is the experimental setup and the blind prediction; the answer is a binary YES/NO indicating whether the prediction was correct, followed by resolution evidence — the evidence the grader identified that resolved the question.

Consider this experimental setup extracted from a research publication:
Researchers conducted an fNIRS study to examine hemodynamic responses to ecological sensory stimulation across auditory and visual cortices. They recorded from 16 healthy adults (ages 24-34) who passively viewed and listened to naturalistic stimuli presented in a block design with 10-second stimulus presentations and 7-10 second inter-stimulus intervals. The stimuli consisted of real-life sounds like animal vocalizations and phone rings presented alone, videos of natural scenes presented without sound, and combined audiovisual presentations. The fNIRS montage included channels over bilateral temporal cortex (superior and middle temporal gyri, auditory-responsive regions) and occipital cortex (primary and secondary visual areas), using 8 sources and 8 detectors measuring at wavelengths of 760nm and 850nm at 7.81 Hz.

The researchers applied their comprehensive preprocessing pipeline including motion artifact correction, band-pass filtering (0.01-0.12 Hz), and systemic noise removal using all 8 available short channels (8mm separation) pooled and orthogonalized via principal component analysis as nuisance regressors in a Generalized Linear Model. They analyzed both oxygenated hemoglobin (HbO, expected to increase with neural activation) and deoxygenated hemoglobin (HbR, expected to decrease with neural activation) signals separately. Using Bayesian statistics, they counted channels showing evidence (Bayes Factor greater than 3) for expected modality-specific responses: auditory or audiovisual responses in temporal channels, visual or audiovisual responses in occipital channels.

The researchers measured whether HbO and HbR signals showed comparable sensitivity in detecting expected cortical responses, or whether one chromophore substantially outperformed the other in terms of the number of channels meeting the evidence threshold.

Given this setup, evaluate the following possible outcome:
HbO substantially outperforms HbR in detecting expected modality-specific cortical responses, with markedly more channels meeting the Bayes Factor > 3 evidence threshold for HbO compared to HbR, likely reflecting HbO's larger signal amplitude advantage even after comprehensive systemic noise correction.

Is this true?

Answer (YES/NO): NO